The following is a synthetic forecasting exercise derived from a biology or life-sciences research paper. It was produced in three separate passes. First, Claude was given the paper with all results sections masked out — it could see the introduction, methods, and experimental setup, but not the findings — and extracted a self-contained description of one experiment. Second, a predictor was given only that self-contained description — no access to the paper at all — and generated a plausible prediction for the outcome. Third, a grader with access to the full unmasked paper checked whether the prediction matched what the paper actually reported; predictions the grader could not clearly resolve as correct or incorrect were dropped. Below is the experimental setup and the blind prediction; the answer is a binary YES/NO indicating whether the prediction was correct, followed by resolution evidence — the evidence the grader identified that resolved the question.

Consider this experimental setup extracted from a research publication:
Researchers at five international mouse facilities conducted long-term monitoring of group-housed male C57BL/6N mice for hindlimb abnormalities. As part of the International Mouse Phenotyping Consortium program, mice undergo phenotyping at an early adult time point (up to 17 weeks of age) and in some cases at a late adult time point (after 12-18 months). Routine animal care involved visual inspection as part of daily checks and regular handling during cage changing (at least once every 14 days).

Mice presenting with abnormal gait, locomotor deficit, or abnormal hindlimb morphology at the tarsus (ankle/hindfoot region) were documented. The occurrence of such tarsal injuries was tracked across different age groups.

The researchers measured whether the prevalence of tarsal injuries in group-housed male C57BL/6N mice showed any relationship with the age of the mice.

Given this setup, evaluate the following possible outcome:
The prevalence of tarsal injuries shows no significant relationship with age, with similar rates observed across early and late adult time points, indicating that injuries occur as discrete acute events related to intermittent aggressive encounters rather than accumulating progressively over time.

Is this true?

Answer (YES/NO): NO